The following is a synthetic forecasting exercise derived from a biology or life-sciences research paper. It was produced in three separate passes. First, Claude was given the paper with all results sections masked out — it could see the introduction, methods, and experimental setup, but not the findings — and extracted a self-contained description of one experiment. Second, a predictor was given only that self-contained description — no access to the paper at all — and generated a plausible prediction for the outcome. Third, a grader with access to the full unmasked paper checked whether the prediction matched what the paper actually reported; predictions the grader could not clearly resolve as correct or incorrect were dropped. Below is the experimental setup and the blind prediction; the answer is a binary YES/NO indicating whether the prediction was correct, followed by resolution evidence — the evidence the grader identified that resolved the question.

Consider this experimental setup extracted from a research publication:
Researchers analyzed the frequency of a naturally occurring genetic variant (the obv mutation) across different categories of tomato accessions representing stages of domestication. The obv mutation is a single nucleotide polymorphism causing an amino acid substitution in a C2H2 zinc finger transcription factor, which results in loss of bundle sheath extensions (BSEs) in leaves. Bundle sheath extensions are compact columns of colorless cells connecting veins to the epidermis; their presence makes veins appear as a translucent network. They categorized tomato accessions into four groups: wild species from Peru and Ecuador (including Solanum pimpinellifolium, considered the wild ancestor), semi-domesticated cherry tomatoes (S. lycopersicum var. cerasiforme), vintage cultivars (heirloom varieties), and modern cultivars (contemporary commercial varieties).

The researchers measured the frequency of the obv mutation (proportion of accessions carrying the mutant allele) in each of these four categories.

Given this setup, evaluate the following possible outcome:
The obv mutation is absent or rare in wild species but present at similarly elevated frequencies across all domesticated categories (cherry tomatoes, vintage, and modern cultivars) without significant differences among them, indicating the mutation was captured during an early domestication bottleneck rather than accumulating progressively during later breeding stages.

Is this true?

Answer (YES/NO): NO